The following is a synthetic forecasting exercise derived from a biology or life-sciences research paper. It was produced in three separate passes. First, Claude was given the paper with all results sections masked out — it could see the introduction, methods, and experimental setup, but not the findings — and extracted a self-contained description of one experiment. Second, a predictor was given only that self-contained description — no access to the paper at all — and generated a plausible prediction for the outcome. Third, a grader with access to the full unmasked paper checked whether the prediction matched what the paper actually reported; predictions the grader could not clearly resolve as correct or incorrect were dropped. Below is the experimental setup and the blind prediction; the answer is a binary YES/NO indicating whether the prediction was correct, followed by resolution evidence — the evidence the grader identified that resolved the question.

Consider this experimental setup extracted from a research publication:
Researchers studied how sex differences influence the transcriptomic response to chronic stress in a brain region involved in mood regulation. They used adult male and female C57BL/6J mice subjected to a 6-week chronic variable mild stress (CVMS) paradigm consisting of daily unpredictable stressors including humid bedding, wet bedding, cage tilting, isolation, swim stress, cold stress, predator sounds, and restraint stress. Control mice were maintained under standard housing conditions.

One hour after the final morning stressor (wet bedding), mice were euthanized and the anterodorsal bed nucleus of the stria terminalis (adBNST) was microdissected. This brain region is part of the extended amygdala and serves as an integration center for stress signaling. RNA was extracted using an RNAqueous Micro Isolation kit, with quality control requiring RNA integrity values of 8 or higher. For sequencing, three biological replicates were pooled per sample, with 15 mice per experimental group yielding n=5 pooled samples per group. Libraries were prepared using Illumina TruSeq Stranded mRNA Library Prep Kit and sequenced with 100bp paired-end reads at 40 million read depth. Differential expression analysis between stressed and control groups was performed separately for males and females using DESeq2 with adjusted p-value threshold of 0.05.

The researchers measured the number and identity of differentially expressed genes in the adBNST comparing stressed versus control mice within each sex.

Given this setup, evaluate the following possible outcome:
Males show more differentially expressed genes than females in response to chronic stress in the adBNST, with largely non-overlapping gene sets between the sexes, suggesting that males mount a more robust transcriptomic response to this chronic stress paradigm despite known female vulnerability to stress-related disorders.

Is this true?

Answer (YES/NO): YES